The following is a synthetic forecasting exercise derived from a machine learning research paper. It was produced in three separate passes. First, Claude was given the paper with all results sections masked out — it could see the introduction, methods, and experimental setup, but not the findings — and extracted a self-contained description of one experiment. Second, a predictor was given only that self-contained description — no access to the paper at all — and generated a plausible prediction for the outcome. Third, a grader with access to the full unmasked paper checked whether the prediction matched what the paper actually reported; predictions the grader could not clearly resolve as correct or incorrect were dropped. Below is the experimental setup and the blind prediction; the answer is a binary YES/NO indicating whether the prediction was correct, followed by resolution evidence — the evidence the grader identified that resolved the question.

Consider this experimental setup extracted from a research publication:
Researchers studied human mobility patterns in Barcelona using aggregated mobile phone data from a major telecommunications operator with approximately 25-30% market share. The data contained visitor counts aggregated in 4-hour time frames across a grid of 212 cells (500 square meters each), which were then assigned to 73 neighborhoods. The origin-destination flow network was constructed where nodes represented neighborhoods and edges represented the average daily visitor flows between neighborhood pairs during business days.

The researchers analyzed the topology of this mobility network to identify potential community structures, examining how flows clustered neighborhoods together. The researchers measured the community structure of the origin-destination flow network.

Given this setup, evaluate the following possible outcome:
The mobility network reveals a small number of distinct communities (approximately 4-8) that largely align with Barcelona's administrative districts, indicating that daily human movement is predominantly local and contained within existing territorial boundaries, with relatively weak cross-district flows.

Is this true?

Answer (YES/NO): NO